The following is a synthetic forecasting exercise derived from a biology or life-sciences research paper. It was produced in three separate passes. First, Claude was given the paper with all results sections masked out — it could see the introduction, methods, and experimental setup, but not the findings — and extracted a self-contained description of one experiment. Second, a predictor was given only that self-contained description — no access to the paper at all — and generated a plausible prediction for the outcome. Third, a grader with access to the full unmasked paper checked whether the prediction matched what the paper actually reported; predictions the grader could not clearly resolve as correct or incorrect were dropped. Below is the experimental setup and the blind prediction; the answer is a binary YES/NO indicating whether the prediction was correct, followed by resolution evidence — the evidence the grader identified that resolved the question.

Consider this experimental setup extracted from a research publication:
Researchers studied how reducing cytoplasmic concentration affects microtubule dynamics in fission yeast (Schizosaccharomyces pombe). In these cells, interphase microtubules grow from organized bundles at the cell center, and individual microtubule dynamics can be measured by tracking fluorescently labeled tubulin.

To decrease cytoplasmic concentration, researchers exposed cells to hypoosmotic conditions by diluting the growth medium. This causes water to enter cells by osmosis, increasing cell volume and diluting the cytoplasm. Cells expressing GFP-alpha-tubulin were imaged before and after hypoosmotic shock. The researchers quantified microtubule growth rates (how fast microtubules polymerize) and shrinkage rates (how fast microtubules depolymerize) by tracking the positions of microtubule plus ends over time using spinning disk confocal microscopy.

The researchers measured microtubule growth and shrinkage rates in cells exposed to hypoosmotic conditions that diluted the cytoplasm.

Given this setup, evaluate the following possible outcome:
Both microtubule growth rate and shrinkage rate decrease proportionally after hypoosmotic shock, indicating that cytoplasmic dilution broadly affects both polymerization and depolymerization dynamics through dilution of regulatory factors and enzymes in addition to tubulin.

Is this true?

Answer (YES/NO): NO